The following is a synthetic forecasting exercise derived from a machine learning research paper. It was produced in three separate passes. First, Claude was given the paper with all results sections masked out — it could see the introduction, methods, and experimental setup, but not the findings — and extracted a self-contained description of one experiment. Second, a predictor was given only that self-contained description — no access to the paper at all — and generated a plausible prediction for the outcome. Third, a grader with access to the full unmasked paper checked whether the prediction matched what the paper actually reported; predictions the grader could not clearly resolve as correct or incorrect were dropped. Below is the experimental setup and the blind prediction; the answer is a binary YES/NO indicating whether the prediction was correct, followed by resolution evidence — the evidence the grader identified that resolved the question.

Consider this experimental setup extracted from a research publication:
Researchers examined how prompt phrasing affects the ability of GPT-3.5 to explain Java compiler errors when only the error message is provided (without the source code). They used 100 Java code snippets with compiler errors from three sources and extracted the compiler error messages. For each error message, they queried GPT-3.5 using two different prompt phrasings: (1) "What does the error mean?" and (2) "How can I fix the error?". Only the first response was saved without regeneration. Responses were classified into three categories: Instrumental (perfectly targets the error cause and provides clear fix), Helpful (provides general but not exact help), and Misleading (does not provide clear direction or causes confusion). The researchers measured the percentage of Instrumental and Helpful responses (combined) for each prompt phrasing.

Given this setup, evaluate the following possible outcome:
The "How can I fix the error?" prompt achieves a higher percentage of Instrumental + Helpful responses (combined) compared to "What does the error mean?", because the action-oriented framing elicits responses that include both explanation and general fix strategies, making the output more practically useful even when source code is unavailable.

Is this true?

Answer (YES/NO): YES